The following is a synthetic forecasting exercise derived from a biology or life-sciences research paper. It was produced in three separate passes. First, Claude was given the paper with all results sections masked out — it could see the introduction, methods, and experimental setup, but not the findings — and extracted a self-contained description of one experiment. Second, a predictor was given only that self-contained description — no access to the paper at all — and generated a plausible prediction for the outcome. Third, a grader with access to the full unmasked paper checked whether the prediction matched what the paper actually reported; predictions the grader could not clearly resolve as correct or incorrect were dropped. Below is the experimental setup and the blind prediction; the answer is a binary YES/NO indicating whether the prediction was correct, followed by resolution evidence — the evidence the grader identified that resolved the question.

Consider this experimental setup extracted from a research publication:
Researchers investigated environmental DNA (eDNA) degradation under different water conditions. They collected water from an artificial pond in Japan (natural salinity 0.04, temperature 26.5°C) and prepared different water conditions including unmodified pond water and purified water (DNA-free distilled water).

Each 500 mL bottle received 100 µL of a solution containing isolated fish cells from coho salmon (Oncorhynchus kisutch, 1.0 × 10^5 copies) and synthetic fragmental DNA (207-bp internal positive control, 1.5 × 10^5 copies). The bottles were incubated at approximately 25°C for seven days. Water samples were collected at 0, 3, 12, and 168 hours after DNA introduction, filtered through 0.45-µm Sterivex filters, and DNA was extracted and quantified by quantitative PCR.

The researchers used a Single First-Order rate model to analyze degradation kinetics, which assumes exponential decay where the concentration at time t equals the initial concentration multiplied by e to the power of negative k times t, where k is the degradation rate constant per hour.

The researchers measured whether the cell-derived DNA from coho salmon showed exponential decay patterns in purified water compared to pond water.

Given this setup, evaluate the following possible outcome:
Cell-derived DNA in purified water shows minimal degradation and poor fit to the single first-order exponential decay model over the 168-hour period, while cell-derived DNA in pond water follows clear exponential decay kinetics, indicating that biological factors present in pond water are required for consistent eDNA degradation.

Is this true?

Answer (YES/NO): YES